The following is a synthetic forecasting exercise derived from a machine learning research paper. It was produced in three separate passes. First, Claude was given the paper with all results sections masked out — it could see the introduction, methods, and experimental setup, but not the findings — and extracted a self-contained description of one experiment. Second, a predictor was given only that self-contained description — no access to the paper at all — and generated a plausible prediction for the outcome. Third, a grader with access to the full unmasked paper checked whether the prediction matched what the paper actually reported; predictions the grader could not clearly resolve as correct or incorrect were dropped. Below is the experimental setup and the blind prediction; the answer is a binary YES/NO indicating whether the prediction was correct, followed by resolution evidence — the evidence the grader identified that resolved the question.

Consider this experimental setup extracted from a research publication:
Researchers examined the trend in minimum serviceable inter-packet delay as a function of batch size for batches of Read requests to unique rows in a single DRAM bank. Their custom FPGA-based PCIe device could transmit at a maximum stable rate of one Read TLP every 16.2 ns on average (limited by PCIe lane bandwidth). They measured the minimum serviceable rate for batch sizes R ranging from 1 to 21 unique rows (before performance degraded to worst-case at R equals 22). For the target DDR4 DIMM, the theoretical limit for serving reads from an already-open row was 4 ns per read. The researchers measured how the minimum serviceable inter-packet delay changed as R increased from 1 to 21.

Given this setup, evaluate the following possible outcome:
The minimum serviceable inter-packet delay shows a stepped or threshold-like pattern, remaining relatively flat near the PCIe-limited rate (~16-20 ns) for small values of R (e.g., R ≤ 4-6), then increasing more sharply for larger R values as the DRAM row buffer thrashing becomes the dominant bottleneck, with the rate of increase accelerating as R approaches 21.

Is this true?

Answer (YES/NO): NO